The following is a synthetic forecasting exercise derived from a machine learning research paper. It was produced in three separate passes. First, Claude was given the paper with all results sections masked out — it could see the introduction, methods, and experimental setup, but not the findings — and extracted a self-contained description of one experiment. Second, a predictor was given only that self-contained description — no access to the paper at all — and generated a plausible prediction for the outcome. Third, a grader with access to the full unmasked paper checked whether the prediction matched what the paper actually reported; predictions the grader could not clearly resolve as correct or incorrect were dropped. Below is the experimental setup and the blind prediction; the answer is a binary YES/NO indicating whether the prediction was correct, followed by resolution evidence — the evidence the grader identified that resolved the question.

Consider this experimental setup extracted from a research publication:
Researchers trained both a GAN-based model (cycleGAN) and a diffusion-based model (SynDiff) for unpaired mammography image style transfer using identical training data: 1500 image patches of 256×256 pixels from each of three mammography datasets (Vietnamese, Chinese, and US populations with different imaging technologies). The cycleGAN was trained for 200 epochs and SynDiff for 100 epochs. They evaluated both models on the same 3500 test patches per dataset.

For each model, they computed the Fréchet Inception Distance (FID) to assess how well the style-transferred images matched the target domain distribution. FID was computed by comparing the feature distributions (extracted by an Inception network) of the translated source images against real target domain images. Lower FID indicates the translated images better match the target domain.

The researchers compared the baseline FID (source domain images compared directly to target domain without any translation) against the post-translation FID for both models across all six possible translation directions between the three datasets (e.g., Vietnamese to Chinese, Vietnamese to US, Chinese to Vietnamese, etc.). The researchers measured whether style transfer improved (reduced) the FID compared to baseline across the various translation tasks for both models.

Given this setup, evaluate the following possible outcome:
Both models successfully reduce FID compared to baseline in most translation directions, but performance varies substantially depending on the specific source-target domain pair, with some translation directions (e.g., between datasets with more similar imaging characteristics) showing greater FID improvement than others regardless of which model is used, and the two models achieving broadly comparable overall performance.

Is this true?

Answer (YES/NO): YES